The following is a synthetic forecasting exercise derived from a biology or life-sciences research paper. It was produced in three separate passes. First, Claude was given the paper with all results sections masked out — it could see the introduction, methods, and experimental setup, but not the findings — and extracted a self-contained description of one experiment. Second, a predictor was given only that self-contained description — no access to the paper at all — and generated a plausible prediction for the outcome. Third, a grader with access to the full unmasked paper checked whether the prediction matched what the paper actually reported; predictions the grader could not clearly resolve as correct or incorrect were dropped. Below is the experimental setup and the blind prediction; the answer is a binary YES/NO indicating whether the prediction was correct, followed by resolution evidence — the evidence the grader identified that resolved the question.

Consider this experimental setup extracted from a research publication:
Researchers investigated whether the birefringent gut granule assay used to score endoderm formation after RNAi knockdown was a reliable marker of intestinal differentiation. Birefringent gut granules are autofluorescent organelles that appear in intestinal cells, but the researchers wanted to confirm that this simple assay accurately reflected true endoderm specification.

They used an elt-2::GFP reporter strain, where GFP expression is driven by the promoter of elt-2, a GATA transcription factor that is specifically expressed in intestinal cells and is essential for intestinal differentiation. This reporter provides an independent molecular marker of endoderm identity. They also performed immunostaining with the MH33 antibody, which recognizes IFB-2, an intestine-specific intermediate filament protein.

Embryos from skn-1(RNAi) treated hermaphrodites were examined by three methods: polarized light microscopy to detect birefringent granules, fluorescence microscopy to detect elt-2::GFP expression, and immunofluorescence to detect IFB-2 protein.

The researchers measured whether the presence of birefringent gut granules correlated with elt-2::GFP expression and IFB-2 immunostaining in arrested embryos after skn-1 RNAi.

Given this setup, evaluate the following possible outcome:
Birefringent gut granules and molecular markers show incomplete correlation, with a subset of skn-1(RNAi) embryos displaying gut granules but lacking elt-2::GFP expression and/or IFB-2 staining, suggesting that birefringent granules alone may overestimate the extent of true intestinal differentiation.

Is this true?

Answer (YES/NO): NO